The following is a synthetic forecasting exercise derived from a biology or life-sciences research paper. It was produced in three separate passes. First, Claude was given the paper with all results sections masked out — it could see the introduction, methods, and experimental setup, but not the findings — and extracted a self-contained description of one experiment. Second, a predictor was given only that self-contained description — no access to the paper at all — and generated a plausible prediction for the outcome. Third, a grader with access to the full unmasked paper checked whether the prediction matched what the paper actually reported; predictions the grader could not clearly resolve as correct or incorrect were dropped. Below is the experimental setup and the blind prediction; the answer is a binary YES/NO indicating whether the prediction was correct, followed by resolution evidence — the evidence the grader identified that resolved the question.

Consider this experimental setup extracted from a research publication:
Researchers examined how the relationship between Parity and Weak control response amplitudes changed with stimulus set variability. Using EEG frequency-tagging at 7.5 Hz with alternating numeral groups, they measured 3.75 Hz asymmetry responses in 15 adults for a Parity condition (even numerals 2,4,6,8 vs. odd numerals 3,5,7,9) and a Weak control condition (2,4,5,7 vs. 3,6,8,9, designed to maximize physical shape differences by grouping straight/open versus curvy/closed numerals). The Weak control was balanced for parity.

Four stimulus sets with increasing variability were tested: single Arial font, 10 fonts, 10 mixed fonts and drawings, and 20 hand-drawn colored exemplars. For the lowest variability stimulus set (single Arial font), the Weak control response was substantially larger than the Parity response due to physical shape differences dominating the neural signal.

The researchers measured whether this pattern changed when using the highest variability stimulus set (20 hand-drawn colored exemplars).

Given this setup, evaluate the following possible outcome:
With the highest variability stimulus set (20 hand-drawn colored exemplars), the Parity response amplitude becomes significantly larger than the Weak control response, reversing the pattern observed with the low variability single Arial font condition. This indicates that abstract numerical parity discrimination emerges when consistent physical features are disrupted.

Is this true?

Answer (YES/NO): YES